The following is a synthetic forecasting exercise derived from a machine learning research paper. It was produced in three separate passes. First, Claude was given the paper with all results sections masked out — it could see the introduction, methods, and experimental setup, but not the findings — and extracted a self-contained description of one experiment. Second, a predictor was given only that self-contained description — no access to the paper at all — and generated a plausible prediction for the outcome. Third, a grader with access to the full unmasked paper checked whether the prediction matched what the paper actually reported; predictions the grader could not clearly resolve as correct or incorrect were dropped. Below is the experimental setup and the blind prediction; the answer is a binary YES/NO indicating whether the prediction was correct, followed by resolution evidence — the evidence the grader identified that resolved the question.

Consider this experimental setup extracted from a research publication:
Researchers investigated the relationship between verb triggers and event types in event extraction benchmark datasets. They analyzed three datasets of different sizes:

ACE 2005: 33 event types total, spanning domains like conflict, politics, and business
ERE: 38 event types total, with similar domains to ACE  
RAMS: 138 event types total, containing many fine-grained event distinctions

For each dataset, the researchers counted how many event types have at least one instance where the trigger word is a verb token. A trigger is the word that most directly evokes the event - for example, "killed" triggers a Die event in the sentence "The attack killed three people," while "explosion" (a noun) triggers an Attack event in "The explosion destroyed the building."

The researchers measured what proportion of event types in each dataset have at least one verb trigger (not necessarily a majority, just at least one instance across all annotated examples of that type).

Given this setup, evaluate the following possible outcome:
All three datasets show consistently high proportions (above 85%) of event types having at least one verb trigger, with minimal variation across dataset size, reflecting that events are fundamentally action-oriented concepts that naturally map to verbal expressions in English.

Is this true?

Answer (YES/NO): YES